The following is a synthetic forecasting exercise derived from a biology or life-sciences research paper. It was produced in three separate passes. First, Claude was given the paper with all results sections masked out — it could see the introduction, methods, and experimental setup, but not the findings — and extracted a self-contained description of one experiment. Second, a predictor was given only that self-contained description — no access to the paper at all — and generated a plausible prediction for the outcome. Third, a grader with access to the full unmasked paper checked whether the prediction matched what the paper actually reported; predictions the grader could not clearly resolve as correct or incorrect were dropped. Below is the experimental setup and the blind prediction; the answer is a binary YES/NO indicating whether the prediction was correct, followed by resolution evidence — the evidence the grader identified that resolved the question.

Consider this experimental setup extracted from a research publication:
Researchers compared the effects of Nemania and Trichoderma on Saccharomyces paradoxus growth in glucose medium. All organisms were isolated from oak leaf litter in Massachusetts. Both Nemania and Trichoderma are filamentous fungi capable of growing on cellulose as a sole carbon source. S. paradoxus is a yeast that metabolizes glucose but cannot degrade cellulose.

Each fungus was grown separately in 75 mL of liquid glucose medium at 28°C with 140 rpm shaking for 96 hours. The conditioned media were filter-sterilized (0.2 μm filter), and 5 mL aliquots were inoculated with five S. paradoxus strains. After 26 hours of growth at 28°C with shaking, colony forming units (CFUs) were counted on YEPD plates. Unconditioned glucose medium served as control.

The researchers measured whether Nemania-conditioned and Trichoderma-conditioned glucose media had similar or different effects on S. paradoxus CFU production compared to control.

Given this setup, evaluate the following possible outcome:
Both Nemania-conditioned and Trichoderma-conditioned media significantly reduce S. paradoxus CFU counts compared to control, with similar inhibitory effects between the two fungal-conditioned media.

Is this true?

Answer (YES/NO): NO